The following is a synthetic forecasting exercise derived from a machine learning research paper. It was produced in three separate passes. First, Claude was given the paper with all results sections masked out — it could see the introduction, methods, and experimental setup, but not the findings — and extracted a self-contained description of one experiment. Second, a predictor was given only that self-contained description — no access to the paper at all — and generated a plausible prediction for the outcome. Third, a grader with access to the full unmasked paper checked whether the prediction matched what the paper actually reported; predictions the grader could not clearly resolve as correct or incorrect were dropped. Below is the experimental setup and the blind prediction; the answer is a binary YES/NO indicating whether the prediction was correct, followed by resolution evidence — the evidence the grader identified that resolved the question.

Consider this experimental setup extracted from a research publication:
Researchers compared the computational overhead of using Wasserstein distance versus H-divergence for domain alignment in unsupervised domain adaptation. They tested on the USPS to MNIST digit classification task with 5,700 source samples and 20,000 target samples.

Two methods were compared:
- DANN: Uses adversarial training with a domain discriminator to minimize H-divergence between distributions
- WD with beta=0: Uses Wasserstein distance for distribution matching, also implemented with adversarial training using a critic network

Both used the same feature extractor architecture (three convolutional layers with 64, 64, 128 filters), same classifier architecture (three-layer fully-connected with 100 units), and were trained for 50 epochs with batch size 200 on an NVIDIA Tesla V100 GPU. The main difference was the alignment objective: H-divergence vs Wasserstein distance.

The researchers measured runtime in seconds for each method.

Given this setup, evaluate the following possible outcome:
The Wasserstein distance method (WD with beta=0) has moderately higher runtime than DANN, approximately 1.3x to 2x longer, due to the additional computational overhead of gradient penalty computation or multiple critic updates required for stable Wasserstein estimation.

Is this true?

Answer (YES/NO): NO